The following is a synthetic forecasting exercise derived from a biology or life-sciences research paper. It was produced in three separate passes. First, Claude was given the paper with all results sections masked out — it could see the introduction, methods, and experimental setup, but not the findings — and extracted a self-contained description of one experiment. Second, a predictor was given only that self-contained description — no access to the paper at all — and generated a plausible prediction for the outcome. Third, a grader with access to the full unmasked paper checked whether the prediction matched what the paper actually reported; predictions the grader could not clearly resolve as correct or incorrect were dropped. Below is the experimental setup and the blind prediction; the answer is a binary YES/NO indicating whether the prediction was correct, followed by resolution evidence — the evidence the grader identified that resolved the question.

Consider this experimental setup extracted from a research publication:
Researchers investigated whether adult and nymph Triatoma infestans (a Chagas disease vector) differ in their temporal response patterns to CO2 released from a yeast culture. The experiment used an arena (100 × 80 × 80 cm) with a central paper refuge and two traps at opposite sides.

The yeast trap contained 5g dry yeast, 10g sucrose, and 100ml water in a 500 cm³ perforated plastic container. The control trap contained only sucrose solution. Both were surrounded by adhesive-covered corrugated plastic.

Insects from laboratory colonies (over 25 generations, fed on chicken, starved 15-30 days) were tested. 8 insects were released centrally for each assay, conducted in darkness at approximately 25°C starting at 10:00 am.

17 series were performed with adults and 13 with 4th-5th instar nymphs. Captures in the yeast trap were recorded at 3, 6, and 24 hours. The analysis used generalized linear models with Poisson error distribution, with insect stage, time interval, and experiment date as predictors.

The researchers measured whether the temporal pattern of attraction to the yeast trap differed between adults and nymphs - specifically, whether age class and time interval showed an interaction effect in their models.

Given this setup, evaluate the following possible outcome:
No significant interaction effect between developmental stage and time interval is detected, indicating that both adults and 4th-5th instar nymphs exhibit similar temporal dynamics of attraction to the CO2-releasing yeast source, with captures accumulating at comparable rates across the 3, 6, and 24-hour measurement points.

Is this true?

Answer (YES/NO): NO